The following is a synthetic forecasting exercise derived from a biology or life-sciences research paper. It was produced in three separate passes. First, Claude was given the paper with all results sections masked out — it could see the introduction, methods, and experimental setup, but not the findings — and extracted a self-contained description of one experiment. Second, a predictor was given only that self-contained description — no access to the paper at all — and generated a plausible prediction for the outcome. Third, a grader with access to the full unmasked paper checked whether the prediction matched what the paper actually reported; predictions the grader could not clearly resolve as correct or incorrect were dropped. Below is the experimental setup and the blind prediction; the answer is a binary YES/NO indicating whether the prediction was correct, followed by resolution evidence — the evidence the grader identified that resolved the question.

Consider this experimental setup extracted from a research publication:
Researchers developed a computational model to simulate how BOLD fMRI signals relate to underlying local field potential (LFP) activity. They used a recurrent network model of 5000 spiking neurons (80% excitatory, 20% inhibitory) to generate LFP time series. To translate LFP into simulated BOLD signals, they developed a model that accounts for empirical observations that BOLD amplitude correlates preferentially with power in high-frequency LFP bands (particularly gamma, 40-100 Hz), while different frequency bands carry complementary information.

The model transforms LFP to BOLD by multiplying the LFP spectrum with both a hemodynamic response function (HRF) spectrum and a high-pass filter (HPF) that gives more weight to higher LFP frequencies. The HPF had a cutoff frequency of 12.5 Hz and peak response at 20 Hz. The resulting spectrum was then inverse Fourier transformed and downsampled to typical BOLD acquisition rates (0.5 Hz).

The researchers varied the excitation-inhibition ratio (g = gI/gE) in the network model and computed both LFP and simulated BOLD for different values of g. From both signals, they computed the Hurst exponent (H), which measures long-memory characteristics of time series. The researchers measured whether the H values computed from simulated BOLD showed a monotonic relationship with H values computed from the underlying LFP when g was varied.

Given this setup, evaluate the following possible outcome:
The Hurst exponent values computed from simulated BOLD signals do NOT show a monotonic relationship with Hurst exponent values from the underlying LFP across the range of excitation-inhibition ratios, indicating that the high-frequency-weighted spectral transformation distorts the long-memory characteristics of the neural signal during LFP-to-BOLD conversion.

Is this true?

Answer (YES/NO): NO